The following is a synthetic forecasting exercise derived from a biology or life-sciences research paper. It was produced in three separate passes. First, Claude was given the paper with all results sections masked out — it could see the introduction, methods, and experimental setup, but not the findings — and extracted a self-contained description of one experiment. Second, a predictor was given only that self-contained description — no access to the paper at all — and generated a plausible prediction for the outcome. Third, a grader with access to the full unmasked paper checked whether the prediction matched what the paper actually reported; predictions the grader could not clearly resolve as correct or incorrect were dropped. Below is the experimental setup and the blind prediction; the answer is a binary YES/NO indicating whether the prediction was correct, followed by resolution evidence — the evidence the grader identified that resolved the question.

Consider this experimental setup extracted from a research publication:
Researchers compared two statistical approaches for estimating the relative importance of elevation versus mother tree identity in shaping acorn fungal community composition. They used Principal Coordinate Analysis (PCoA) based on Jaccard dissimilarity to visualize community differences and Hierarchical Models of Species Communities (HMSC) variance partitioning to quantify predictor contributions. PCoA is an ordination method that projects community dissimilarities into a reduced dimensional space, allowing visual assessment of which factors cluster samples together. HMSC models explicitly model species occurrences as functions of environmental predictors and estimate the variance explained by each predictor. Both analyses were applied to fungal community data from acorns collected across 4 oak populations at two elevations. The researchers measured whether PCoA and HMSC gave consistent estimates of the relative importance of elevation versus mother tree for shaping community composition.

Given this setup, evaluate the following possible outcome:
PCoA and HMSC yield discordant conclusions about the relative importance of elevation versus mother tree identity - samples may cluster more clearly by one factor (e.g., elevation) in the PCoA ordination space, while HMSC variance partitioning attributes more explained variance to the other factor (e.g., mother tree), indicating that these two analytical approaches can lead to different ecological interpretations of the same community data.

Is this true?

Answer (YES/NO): YES